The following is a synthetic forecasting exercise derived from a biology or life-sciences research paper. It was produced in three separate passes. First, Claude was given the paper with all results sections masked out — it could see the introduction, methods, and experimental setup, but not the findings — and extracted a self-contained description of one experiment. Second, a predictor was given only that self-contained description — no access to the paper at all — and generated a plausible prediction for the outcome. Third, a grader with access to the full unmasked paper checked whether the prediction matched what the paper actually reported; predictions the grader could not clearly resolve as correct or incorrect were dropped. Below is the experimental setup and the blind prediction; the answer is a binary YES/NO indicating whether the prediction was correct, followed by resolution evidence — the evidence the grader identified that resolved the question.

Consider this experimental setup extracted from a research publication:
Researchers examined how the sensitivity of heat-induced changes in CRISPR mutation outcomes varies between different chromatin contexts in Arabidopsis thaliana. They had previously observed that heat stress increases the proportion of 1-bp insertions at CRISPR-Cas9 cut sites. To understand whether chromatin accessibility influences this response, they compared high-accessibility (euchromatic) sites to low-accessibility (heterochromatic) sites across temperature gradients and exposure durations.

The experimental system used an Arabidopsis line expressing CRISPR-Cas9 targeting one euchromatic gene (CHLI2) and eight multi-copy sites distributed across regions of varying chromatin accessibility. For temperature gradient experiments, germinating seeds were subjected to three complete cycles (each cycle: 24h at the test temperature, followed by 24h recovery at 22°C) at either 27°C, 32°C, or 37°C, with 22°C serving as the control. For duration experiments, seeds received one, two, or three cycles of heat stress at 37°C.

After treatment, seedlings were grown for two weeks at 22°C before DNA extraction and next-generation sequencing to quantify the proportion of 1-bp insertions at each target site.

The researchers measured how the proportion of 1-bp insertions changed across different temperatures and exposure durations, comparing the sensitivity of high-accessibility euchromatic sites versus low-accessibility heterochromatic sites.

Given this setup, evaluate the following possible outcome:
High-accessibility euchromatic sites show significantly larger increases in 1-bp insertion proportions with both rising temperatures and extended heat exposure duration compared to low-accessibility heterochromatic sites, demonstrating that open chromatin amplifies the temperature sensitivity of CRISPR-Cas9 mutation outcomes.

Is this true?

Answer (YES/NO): YES